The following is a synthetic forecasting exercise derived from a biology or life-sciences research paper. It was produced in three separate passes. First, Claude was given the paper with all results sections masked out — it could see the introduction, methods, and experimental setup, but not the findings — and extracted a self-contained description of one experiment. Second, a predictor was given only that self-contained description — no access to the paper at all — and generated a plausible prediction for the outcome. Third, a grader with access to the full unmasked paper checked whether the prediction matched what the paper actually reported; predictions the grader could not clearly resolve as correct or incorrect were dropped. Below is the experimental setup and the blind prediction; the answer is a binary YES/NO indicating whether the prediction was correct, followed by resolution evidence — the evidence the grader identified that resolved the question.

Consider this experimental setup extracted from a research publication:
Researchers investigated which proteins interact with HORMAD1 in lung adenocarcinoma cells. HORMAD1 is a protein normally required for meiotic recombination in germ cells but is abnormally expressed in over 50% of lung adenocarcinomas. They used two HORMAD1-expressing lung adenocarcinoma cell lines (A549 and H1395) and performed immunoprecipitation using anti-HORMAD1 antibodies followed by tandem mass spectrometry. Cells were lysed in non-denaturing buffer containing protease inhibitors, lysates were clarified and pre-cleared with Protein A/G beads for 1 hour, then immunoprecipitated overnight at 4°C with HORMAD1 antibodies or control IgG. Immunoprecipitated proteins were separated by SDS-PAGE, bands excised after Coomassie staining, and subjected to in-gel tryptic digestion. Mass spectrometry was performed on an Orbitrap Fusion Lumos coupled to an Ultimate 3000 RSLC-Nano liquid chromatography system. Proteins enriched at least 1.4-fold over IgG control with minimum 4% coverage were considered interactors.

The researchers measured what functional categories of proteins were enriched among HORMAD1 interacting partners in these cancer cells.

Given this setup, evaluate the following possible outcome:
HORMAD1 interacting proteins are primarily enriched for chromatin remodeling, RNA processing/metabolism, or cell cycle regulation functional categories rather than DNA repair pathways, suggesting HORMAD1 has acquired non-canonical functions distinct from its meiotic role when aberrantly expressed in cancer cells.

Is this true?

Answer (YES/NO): NO